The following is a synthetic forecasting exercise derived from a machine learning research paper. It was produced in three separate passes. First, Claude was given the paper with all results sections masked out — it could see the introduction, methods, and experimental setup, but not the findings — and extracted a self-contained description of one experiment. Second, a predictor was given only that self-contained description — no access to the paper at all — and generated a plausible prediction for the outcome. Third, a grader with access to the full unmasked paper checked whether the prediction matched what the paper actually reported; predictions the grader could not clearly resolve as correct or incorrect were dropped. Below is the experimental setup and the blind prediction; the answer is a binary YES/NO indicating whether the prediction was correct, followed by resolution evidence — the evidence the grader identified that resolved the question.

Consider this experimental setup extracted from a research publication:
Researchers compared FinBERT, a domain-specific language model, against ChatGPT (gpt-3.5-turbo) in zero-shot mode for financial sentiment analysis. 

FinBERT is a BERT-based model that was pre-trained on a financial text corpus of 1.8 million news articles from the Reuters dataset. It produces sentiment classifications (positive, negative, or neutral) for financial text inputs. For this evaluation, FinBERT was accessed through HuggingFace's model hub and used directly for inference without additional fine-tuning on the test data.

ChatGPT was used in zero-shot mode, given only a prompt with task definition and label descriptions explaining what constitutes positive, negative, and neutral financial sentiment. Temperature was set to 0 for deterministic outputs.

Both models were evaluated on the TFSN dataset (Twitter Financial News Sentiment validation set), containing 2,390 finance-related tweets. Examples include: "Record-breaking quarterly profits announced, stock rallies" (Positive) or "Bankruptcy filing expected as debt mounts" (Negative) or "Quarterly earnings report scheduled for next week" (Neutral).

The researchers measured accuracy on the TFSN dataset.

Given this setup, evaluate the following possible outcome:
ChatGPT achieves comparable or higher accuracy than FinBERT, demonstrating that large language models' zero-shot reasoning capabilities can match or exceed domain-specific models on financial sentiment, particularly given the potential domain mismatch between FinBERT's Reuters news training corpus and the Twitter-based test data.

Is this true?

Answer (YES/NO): YES